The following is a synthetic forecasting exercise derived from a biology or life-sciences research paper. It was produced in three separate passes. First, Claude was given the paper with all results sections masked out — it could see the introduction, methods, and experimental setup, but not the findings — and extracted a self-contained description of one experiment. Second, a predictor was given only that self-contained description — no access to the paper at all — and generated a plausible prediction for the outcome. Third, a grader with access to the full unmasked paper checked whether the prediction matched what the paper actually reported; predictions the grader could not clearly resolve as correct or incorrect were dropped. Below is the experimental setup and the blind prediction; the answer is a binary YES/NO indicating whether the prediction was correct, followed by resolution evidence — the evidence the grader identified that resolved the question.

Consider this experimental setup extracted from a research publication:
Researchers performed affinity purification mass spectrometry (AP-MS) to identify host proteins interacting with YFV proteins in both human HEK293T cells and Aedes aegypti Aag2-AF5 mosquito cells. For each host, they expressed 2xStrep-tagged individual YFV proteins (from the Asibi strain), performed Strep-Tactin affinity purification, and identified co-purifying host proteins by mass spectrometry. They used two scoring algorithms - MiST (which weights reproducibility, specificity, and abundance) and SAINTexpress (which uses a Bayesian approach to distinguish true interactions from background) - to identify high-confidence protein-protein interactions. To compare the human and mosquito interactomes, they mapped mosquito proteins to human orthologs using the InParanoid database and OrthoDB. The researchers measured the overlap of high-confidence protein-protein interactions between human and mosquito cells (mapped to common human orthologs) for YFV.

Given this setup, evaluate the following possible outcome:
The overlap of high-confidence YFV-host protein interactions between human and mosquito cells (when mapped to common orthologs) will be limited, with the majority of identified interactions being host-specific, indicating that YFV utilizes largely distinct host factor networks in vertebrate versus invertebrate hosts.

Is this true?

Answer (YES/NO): YES